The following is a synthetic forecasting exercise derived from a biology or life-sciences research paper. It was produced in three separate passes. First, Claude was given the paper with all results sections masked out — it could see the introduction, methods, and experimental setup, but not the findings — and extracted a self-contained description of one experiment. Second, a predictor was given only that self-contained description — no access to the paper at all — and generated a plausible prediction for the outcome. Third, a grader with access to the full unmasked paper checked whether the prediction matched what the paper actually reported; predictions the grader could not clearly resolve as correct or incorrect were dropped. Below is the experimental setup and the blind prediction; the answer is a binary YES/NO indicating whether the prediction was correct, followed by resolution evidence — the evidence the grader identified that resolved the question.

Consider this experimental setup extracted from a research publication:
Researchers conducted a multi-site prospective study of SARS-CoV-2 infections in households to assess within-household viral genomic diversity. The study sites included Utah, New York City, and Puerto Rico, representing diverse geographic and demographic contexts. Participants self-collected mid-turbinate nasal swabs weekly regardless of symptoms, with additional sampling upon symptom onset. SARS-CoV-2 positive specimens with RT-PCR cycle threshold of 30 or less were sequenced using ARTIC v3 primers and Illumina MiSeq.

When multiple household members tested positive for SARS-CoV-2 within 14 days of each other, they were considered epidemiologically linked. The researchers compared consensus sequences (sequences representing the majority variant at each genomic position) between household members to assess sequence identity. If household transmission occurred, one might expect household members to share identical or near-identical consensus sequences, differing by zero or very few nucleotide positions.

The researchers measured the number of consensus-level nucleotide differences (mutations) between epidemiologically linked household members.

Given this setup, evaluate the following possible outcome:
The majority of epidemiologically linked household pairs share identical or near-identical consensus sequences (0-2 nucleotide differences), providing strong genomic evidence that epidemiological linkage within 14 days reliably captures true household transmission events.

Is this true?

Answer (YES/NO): YES